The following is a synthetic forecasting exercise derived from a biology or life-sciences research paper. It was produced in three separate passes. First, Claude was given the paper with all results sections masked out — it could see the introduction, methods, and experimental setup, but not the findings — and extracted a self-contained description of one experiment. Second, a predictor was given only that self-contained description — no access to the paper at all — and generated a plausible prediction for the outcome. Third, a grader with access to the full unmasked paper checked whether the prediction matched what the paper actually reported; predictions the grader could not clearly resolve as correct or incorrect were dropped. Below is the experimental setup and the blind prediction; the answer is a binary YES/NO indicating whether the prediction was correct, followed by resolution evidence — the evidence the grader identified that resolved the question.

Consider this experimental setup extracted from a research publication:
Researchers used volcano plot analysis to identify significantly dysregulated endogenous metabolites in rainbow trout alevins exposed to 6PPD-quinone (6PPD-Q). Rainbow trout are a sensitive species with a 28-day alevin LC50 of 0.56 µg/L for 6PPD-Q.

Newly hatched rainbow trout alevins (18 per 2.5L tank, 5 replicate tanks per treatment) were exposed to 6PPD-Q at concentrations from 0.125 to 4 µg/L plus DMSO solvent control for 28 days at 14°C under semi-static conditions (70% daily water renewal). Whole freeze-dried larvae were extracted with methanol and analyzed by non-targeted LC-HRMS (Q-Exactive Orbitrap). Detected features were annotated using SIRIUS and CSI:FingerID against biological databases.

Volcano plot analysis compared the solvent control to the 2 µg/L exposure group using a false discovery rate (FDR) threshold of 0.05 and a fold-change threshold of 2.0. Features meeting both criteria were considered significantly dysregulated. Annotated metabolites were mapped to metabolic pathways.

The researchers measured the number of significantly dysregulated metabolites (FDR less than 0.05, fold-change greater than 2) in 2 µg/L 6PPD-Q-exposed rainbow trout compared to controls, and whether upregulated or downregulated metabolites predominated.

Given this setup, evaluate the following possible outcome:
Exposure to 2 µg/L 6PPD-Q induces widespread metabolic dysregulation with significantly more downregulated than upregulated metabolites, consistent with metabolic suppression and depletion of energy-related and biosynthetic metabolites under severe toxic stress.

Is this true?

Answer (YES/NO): NO